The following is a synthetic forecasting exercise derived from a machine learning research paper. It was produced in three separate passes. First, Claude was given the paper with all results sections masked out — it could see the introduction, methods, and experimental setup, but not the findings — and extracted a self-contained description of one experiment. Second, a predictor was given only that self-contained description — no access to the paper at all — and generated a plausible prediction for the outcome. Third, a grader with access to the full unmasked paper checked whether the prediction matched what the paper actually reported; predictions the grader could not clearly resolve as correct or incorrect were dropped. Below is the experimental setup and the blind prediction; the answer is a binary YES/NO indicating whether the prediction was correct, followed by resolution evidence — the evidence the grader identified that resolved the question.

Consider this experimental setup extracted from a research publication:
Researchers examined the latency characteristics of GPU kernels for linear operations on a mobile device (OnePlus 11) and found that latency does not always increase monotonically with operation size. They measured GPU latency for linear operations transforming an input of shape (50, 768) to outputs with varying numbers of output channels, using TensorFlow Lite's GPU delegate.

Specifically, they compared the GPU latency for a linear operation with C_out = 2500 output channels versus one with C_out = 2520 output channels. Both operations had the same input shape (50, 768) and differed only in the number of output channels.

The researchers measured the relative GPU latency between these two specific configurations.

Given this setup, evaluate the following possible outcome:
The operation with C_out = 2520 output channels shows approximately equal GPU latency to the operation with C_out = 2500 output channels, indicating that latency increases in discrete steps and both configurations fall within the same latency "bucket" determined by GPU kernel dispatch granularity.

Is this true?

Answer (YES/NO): NO